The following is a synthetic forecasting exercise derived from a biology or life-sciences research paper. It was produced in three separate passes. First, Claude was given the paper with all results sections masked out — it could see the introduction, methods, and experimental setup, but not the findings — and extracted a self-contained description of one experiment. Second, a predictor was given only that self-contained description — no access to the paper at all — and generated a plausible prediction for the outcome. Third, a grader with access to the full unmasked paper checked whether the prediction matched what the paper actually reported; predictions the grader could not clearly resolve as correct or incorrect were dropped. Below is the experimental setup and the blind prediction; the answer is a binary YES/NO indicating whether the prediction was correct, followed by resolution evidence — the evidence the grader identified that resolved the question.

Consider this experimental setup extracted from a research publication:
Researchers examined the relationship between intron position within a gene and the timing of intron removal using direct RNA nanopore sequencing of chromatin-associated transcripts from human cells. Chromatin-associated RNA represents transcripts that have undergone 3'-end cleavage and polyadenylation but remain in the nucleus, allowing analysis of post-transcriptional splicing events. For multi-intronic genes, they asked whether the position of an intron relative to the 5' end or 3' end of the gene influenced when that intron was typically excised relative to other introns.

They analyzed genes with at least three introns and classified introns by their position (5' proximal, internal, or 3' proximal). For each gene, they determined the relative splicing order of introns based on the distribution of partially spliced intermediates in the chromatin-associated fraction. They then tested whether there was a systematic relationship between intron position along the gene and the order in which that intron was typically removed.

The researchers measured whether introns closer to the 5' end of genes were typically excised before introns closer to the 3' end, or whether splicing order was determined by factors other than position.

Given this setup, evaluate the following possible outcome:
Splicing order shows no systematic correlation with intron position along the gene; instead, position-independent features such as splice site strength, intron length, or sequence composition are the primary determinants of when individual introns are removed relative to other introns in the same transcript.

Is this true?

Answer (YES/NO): NO